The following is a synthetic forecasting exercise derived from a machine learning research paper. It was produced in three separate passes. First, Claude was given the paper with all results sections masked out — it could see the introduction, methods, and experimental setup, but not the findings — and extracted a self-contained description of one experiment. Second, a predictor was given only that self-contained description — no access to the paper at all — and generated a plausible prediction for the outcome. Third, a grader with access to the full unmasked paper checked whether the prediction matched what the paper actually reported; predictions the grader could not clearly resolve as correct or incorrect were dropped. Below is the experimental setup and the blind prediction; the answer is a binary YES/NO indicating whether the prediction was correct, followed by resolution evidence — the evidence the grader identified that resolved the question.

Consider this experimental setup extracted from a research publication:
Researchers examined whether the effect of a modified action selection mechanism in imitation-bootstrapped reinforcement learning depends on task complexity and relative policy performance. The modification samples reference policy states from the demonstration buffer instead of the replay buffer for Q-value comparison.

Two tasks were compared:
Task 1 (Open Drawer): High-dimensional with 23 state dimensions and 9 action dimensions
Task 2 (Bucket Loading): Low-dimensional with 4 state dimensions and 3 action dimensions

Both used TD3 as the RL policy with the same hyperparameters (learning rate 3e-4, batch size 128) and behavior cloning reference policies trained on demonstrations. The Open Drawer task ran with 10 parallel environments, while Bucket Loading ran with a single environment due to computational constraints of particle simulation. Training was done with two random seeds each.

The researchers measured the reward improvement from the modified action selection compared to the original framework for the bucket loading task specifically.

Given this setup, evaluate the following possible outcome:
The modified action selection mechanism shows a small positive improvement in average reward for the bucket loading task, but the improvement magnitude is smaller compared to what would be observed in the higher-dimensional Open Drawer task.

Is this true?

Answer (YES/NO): YES